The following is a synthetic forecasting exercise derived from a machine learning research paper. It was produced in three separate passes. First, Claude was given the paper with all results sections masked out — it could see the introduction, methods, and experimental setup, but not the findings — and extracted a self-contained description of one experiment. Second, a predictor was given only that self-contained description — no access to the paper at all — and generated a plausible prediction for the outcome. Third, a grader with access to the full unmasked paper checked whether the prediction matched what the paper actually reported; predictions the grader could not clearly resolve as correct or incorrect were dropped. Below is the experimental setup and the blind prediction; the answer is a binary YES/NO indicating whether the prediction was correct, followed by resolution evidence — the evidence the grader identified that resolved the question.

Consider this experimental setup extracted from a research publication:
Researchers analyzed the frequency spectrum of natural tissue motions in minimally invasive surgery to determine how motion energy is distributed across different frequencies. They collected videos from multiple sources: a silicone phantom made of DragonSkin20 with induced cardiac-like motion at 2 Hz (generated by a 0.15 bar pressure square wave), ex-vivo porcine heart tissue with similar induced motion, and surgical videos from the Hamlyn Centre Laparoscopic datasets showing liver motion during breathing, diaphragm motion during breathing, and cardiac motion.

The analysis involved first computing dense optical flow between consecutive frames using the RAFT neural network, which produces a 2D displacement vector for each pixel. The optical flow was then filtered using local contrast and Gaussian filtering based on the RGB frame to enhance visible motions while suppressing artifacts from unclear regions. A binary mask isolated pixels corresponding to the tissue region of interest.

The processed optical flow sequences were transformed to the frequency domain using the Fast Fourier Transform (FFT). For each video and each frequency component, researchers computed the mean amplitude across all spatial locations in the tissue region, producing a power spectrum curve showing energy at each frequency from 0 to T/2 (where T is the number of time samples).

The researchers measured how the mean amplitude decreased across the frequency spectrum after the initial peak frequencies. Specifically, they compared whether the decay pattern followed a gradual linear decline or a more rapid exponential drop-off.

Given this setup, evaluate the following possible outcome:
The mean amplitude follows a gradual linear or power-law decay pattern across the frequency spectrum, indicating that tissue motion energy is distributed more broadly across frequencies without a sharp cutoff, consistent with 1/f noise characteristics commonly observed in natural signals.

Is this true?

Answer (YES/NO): NO